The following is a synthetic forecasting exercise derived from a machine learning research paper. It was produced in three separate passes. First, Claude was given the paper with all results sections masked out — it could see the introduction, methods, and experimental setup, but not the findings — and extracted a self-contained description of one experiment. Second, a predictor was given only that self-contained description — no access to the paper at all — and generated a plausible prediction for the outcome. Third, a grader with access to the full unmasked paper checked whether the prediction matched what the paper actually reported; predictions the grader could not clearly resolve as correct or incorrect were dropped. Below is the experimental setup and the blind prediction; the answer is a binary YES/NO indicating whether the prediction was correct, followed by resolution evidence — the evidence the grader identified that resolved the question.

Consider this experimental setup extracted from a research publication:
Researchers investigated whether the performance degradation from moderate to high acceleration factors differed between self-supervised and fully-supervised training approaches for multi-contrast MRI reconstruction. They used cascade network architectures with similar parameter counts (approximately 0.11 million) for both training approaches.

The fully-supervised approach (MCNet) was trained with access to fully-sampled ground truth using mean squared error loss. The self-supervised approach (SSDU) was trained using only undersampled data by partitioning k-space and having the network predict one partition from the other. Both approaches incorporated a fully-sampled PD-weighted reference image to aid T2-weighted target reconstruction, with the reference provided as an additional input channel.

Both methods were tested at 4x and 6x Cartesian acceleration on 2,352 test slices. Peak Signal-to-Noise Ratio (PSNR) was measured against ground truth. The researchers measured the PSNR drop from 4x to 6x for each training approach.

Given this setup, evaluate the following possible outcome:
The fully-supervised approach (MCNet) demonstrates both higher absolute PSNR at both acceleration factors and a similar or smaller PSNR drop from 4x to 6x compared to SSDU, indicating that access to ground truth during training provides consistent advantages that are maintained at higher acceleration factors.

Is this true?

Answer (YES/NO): YES